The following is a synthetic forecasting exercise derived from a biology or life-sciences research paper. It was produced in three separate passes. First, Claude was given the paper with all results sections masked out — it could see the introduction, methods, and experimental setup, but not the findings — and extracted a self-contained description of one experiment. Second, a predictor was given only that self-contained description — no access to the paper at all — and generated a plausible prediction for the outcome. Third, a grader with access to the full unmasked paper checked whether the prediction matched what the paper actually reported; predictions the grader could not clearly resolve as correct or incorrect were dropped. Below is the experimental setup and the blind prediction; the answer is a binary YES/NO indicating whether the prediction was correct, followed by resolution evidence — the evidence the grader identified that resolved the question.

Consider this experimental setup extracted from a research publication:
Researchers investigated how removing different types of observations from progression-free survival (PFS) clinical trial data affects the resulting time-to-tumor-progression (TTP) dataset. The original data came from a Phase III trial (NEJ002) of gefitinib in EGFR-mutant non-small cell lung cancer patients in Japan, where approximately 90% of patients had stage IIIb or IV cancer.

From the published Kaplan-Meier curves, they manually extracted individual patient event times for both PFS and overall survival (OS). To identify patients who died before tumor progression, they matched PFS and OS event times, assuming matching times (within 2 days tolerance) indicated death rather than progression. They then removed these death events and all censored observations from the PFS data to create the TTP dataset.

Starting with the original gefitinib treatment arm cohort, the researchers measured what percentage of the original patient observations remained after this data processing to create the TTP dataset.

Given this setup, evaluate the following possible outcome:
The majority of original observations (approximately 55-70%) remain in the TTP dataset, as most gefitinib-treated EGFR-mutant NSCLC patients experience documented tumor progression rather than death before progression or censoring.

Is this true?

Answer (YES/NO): YES